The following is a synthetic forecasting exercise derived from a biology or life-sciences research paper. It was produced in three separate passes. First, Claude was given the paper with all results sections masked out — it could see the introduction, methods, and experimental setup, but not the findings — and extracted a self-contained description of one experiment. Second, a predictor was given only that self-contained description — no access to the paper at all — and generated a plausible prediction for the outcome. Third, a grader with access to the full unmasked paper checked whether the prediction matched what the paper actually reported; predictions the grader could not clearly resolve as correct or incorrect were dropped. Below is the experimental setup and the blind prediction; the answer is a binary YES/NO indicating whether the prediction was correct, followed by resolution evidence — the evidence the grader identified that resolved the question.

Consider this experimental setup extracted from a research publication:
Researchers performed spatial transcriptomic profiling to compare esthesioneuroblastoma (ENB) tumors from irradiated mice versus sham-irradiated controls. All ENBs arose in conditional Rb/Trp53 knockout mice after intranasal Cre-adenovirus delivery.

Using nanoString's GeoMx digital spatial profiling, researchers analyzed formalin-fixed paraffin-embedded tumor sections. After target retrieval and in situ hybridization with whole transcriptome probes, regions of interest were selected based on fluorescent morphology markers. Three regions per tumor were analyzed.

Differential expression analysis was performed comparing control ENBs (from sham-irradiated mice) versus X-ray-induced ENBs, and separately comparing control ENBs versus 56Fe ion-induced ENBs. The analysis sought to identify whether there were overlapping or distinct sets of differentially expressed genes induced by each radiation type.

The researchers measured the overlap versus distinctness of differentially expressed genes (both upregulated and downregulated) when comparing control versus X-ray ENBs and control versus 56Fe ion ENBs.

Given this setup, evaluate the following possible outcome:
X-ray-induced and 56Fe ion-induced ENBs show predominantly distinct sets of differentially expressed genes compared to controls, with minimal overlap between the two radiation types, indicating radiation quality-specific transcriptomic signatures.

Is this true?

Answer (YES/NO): YES